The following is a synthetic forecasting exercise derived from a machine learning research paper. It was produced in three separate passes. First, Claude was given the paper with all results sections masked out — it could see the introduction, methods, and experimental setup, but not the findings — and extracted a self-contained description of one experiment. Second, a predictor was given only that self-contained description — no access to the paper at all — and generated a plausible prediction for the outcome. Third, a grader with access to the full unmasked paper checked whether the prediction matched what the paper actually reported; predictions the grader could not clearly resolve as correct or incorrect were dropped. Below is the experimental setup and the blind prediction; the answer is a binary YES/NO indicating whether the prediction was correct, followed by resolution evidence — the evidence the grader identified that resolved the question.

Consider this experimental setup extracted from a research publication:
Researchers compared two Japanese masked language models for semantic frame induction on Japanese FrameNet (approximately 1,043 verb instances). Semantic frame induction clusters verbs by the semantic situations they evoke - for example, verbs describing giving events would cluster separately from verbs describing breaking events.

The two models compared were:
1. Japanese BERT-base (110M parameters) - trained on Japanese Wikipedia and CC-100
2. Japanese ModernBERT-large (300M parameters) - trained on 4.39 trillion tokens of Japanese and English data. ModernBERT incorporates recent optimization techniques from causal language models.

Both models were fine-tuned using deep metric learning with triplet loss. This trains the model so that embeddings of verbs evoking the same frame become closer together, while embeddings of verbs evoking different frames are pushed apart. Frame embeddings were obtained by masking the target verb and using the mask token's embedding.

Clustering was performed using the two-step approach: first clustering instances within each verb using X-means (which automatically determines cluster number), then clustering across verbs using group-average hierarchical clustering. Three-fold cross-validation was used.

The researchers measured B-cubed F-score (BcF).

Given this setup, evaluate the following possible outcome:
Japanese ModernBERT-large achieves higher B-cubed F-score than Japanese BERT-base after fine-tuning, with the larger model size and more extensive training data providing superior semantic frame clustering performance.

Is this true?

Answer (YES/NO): YES